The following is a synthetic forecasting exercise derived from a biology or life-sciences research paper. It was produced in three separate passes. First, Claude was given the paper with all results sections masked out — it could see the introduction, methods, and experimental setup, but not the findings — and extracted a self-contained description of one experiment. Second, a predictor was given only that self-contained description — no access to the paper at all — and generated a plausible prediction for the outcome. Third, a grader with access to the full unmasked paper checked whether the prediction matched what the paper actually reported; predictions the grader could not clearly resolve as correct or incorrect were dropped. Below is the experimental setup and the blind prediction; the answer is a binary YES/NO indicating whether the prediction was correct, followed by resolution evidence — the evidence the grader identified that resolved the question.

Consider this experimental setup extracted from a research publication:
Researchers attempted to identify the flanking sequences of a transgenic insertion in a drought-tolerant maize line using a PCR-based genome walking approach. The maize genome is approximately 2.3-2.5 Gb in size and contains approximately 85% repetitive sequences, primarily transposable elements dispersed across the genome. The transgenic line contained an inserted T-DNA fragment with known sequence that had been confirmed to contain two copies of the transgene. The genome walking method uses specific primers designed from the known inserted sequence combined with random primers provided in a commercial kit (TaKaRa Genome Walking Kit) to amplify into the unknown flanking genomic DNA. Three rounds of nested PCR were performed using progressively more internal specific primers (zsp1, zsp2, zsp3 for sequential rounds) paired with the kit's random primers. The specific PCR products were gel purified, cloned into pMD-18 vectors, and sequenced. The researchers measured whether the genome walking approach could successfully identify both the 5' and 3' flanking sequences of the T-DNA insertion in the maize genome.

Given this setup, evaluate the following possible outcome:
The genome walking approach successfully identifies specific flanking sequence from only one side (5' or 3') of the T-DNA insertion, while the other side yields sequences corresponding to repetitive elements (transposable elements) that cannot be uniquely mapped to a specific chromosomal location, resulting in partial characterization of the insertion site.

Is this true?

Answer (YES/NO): NO